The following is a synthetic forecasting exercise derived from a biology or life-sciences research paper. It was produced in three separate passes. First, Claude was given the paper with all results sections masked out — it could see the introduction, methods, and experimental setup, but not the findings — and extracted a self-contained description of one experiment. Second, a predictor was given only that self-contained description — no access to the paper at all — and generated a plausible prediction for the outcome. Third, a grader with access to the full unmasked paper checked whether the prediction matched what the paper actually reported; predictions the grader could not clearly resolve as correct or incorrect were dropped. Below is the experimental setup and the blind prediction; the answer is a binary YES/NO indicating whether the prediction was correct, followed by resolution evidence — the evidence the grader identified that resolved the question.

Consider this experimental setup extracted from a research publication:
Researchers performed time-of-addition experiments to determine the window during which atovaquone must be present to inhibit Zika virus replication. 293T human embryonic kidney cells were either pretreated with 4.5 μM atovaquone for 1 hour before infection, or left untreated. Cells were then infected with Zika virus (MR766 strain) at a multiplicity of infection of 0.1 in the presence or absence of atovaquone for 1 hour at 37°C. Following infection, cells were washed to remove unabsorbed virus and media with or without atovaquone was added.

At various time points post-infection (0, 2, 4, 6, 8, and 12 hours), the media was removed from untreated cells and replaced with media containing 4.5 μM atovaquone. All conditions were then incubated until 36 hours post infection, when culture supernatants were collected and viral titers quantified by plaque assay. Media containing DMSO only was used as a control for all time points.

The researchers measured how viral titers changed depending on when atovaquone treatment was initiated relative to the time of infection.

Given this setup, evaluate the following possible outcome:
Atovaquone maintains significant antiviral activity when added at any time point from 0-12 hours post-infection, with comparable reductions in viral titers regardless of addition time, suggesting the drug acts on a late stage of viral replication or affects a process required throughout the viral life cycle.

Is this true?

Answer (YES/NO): NO